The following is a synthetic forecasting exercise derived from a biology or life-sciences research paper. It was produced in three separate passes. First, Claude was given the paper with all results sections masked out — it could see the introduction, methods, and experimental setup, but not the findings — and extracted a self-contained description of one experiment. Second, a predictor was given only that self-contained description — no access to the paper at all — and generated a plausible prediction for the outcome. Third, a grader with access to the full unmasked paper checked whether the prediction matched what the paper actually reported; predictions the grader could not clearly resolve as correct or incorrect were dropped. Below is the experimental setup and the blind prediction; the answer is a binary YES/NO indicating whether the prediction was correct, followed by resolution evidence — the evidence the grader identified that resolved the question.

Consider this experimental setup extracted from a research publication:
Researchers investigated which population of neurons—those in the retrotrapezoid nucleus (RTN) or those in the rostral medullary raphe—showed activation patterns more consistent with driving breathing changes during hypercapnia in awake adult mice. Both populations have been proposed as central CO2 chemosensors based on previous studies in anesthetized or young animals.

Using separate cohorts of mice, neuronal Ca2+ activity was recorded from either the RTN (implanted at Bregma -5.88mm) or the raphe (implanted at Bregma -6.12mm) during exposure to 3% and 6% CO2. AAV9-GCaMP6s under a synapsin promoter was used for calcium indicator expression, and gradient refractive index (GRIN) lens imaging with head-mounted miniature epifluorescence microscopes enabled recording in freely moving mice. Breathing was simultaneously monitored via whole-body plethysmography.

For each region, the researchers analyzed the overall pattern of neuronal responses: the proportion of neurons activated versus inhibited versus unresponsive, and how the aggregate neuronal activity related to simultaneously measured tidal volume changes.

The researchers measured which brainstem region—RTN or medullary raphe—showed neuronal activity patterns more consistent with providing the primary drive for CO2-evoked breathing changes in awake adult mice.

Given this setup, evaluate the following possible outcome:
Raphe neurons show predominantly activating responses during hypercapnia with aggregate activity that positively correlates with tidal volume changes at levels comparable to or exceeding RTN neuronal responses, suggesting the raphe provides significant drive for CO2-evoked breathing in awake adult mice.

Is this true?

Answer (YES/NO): YES